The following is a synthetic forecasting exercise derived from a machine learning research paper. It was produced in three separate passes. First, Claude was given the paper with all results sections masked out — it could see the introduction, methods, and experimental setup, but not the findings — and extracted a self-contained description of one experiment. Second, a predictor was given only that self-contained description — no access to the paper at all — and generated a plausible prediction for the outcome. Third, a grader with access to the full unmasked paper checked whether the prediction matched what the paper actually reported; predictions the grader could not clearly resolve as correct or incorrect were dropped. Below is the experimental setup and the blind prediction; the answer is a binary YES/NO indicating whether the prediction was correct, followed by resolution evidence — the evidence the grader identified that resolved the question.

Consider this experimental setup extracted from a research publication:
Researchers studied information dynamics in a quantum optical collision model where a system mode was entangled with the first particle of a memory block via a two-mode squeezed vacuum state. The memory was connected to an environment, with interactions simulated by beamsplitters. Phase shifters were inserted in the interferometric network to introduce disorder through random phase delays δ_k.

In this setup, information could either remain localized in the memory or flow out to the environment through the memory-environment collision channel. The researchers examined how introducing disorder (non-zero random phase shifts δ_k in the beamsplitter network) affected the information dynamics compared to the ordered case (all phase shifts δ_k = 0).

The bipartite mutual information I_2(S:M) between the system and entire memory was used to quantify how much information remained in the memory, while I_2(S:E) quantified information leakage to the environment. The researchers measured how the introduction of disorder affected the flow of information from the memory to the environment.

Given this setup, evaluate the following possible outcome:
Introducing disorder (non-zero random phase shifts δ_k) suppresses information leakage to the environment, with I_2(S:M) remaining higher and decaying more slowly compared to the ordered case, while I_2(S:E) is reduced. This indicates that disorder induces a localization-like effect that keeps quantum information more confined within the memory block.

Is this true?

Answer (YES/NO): YES